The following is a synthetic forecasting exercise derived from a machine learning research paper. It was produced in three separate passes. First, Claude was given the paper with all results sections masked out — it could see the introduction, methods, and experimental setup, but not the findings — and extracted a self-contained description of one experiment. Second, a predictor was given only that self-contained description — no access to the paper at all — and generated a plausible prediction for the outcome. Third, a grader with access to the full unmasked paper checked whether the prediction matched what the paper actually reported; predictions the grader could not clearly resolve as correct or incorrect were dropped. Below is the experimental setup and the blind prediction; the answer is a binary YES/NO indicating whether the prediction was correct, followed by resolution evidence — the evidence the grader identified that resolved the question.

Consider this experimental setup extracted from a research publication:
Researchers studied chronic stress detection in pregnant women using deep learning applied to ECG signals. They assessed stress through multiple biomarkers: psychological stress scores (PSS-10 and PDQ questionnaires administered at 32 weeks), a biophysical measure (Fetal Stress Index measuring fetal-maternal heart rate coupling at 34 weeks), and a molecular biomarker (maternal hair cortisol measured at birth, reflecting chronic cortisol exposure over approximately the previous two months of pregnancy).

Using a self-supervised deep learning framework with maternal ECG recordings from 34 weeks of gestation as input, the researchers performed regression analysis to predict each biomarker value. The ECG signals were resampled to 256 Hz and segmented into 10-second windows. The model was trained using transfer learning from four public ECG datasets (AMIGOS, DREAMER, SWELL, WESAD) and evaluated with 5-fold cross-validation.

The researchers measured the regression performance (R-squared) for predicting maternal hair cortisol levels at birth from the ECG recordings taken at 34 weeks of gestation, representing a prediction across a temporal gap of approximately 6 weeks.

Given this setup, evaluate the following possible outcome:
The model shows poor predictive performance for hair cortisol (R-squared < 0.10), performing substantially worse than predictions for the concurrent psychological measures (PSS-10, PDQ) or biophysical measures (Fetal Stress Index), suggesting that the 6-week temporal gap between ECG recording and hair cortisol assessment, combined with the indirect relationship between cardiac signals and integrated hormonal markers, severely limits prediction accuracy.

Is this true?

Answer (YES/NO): NO